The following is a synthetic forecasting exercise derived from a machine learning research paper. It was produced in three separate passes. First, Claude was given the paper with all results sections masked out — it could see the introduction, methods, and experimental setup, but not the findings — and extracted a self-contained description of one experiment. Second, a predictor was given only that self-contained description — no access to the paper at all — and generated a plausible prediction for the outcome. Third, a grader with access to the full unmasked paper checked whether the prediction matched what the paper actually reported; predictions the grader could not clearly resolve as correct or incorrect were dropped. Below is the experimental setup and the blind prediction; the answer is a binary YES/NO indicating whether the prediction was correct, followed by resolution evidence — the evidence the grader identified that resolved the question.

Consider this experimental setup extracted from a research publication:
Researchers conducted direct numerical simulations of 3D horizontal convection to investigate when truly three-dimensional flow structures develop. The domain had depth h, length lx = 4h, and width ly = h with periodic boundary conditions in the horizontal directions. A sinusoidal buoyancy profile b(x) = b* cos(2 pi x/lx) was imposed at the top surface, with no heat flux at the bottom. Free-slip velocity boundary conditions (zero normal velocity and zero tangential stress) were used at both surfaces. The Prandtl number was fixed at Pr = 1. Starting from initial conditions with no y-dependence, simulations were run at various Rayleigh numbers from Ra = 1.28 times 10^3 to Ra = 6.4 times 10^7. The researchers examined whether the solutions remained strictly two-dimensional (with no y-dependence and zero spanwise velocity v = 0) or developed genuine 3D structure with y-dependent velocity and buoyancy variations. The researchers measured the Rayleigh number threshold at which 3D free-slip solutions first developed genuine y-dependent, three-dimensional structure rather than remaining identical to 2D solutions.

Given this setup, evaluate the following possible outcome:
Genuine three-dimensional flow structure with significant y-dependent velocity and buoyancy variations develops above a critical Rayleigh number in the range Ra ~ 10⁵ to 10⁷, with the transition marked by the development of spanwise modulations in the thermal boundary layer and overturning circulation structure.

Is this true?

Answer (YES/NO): NO